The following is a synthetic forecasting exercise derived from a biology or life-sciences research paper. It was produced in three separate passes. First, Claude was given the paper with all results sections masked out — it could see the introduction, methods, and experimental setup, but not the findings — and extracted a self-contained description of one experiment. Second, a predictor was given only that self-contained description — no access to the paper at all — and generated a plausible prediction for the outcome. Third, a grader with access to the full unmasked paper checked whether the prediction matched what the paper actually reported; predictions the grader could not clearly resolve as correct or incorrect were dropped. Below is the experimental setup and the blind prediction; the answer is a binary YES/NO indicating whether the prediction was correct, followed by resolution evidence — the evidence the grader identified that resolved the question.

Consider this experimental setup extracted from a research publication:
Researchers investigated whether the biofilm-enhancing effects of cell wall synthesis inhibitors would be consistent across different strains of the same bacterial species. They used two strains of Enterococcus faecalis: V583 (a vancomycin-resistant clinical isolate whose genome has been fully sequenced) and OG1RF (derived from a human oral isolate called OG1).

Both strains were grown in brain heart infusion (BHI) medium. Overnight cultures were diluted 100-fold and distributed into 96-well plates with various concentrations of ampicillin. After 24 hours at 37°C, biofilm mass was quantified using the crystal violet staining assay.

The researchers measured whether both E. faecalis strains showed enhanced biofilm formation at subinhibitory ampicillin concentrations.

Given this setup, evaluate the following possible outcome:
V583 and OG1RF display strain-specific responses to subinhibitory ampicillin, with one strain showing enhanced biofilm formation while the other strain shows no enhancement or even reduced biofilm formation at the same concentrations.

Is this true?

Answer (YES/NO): NO